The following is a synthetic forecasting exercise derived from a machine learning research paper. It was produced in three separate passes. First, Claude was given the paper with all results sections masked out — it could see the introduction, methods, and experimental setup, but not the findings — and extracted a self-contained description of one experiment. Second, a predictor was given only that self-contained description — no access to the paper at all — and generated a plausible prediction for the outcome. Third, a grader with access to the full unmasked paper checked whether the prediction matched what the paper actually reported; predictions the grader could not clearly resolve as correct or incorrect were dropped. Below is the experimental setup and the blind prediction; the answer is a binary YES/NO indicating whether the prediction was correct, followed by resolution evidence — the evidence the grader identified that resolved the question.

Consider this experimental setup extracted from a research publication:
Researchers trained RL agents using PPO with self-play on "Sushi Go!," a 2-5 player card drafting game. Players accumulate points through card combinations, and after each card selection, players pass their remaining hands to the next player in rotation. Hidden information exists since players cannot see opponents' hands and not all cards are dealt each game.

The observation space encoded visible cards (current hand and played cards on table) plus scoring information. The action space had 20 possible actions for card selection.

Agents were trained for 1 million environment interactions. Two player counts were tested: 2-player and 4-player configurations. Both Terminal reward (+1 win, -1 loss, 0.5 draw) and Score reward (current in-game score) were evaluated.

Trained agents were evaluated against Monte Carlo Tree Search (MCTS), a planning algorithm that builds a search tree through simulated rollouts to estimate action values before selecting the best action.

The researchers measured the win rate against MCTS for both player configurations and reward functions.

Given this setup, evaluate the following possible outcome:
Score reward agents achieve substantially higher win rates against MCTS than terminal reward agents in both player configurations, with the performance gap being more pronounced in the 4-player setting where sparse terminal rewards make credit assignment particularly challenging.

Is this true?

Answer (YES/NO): NO